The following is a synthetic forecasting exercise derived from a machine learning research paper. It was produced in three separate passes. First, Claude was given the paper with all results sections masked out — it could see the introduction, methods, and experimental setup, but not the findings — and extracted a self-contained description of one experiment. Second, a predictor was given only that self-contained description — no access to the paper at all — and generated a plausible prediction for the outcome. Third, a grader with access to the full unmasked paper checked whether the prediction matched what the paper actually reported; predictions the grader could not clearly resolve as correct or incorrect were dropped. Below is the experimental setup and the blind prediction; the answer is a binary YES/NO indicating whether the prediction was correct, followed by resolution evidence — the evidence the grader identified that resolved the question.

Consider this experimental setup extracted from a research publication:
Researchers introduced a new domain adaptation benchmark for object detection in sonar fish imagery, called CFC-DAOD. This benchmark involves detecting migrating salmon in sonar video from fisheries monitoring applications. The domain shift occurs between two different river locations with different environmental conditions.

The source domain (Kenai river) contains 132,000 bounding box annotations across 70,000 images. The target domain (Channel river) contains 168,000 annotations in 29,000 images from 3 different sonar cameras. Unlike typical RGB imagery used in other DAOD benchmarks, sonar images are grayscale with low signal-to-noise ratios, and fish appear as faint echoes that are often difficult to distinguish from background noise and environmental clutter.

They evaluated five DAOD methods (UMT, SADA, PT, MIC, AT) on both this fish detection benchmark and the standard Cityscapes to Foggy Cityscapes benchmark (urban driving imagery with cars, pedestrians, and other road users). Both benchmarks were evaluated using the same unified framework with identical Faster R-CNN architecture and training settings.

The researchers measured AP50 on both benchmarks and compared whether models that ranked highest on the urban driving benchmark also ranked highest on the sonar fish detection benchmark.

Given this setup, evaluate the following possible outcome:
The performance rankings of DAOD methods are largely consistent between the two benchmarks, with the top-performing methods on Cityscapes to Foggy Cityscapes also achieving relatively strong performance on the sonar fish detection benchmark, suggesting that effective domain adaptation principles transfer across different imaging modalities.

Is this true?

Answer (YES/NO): NO